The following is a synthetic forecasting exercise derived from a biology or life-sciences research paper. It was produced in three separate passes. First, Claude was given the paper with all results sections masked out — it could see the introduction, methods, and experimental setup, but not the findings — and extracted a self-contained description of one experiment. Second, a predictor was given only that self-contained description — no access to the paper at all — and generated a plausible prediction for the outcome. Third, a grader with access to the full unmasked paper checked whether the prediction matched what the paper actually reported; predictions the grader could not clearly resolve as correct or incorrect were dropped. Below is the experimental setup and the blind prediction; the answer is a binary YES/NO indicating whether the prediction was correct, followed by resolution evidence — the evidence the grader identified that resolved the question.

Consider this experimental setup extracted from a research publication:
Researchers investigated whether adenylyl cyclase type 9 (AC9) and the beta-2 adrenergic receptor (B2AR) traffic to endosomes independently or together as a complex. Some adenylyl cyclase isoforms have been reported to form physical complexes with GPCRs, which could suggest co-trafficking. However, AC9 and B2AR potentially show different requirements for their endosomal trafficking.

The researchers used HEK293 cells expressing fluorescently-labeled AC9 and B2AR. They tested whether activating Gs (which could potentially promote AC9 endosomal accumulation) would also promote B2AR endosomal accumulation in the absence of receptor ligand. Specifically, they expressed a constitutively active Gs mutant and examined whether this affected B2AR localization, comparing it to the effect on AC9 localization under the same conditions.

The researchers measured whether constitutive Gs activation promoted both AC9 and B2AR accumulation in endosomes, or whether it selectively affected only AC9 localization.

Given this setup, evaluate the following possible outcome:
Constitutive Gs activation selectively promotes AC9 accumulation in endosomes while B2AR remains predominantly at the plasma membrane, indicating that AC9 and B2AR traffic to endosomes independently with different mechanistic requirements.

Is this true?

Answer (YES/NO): YES